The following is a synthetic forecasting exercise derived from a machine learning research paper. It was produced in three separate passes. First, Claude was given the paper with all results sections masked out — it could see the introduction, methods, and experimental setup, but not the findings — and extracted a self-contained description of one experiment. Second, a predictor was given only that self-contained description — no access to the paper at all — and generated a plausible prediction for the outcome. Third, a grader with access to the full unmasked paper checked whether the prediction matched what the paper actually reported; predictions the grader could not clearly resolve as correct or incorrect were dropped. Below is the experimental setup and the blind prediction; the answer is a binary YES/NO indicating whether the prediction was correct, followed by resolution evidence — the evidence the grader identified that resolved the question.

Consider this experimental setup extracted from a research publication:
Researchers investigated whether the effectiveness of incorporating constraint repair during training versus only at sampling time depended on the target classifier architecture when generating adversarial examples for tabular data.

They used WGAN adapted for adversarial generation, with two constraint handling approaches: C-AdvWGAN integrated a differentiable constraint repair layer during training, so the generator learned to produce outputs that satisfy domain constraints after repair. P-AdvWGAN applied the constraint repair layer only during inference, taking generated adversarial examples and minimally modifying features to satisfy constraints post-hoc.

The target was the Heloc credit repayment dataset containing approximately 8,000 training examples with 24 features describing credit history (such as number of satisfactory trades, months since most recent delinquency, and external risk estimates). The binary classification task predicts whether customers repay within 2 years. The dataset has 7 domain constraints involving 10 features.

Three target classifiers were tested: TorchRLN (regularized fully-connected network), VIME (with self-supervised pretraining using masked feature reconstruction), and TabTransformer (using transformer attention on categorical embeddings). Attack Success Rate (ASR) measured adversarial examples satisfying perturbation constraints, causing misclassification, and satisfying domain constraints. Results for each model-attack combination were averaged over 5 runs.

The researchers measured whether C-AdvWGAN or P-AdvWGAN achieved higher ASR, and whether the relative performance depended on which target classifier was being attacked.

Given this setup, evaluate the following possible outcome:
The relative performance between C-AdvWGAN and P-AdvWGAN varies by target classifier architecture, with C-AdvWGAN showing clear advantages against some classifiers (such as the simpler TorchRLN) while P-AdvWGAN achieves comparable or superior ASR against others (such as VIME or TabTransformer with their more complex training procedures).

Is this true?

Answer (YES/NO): NO